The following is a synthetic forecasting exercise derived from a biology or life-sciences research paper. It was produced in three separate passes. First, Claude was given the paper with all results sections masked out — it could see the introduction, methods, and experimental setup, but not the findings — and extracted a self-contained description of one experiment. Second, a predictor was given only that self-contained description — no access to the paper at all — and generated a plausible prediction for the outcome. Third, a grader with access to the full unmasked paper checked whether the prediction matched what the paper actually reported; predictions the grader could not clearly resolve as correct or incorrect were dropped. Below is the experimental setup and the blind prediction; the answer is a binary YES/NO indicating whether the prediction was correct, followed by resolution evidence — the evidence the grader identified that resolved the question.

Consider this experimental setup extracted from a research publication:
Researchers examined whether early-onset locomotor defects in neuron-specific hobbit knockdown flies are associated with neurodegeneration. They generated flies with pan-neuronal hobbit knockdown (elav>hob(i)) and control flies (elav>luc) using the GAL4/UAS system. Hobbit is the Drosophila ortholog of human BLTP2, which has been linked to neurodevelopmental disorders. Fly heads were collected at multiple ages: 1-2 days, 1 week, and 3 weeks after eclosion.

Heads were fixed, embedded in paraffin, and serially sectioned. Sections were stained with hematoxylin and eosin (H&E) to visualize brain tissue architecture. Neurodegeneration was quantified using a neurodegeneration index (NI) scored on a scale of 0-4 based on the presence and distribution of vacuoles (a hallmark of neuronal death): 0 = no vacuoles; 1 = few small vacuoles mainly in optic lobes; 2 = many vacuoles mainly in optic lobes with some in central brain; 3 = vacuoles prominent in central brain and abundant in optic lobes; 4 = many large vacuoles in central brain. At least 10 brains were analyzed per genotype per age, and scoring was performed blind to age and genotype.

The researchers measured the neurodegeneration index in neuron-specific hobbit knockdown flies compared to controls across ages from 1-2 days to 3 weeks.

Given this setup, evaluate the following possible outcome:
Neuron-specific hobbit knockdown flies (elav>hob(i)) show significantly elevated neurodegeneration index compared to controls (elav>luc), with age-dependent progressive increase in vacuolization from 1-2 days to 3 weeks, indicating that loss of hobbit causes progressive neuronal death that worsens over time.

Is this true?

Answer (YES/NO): NO